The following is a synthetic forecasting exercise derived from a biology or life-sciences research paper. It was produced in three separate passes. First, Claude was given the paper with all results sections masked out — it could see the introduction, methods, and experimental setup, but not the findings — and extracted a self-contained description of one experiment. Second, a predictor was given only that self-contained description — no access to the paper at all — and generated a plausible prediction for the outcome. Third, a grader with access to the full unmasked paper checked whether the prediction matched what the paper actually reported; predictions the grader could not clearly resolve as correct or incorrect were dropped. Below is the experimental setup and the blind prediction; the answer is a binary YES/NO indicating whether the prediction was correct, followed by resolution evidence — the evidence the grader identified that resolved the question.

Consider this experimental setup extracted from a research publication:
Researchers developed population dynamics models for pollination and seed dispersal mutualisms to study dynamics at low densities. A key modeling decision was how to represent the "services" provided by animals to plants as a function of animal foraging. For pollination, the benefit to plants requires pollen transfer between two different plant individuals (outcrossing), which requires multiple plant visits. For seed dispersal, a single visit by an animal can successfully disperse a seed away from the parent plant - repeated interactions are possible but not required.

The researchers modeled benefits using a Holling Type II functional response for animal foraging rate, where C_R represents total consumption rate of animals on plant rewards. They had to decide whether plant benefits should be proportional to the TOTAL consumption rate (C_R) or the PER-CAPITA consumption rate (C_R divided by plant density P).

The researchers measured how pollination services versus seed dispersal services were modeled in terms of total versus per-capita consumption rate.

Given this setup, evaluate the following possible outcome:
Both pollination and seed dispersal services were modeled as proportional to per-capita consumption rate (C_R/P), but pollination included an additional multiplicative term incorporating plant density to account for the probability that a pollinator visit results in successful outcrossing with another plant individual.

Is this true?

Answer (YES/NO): NO